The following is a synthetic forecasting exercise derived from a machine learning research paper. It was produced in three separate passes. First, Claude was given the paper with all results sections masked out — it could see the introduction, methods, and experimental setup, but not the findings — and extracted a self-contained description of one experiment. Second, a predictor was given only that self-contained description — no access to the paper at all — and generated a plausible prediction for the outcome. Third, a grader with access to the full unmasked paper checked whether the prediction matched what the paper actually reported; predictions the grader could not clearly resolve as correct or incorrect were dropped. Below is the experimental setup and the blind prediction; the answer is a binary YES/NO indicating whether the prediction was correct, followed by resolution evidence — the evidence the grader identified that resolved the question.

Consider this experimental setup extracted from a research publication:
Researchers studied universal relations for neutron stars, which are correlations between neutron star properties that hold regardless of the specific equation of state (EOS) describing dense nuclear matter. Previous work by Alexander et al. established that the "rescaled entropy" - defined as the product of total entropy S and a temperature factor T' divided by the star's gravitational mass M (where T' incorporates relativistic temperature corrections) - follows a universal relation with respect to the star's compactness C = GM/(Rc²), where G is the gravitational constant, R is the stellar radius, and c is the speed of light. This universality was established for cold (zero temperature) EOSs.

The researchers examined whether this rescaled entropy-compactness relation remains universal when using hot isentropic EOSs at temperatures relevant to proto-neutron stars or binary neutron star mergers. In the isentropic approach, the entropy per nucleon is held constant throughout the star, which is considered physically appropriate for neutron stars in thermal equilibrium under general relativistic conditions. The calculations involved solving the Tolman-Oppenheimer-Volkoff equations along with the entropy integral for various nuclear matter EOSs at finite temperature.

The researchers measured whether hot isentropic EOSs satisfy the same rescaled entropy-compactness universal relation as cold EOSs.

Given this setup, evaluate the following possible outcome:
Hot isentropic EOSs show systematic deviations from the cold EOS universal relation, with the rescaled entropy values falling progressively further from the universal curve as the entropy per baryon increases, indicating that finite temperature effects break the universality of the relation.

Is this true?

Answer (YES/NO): NO